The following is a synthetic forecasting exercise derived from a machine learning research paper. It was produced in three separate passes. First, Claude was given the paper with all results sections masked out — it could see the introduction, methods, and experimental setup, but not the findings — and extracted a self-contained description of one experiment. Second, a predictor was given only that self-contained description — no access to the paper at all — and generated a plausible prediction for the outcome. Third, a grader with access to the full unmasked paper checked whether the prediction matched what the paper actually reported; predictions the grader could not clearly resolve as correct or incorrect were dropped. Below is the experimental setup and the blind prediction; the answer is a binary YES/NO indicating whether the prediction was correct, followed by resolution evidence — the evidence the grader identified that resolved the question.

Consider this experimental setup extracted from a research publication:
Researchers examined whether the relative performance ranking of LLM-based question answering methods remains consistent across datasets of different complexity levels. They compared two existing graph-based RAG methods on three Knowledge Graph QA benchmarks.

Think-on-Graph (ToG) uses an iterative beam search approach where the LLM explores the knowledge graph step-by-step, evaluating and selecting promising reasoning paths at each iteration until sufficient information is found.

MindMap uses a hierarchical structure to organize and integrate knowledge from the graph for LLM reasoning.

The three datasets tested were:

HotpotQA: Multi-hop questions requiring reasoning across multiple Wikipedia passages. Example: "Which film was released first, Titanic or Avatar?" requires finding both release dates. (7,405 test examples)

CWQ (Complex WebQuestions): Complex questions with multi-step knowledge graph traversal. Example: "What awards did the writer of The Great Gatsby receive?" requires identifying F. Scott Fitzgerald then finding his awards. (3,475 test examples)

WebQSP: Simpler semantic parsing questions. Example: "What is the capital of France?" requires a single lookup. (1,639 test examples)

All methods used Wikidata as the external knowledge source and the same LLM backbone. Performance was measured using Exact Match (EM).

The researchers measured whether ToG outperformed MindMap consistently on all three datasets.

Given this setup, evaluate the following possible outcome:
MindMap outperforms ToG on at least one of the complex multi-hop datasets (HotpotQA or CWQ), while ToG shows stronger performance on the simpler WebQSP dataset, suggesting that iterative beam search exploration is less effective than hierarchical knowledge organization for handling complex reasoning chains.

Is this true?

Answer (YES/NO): NO